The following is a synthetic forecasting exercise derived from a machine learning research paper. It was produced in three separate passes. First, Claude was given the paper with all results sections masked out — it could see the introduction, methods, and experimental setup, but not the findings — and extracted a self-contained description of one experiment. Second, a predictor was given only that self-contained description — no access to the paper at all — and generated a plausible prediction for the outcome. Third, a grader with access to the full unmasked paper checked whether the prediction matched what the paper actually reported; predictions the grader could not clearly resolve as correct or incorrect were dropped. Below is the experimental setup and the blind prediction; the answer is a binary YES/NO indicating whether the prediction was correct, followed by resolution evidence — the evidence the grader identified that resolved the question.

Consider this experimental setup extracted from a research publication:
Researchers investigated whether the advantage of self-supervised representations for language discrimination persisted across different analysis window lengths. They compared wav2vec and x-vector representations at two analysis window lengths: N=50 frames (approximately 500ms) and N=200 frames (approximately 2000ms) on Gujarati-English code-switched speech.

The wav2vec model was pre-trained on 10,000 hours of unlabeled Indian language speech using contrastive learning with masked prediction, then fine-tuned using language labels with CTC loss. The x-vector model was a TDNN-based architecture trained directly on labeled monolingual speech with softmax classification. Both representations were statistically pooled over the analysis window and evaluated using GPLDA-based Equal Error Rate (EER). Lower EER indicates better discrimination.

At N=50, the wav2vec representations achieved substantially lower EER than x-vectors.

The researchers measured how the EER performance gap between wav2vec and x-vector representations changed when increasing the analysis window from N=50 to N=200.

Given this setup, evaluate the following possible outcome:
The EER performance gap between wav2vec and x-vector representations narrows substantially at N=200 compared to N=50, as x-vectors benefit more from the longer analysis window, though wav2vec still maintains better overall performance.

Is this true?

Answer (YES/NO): YES